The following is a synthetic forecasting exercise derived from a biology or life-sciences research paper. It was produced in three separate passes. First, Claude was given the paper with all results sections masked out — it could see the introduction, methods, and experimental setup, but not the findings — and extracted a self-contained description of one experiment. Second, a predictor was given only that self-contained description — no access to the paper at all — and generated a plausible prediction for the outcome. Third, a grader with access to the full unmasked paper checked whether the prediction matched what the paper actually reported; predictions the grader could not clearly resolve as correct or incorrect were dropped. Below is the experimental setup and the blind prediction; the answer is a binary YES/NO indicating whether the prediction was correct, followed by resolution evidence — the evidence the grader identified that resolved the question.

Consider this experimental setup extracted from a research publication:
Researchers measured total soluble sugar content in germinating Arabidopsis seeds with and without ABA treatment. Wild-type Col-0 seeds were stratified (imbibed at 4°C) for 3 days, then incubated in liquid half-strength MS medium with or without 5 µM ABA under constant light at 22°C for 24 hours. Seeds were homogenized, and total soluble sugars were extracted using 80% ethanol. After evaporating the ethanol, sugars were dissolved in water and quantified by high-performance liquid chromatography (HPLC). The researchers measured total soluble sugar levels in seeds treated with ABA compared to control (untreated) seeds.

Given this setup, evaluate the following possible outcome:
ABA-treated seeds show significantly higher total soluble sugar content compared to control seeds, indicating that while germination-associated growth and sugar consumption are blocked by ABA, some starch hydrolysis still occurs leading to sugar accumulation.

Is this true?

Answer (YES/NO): NO